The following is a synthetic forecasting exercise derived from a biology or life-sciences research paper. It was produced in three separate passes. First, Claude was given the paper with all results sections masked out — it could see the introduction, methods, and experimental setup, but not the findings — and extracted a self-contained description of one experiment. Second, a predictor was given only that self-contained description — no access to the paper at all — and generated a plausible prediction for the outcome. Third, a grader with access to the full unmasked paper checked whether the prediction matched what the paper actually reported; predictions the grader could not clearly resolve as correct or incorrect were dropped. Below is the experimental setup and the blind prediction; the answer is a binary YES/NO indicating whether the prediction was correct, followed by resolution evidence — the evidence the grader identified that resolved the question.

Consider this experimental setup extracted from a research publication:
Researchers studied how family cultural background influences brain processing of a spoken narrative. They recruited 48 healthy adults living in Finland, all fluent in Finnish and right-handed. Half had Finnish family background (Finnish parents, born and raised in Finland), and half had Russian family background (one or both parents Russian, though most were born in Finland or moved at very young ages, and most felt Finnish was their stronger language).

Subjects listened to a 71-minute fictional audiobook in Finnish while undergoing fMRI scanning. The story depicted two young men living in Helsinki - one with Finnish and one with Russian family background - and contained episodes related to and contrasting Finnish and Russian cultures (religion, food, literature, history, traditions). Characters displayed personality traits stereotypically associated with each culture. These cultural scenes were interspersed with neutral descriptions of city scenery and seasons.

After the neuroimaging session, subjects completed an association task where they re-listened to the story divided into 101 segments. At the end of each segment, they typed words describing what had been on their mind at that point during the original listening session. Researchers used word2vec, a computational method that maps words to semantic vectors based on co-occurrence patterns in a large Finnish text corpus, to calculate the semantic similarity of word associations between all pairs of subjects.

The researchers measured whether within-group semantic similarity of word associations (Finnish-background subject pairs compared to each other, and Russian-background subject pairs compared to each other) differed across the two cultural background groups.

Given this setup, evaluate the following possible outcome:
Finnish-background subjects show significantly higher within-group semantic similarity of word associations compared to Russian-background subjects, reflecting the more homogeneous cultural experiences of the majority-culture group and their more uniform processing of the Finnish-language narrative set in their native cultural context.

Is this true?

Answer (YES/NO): NO